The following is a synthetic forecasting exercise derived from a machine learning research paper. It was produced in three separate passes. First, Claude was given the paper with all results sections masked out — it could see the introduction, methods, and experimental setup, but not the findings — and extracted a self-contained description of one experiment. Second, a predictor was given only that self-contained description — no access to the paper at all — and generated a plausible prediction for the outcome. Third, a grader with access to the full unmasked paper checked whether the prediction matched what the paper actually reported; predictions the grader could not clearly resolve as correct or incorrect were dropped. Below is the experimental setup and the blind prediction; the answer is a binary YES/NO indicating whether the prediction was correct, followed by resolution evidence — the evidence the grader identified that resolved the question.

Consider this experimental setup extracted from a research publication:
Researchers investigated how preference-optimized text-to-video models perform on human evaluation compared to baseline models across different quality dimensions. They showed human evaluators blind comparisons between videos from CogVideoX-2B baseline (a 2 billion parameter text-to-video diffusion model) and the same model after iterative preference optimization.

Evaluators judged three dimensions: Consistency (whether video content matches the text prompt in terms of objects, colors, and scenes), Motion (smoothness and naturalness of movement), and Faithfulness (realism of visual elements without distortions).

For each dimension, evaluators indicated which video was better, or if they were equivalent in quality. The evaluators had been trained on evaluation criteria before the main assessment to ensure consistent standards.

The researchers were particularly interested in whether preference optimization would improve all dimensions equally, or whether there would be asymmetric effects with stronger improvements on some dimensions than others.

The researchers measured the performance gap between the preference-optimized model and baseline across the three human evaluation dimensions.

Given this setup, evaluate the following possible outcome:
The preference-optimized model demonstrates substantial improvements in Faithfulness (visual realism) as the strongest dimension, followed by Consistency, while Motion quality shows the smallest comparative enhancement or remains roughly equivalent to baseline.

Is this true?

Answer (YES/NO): NO